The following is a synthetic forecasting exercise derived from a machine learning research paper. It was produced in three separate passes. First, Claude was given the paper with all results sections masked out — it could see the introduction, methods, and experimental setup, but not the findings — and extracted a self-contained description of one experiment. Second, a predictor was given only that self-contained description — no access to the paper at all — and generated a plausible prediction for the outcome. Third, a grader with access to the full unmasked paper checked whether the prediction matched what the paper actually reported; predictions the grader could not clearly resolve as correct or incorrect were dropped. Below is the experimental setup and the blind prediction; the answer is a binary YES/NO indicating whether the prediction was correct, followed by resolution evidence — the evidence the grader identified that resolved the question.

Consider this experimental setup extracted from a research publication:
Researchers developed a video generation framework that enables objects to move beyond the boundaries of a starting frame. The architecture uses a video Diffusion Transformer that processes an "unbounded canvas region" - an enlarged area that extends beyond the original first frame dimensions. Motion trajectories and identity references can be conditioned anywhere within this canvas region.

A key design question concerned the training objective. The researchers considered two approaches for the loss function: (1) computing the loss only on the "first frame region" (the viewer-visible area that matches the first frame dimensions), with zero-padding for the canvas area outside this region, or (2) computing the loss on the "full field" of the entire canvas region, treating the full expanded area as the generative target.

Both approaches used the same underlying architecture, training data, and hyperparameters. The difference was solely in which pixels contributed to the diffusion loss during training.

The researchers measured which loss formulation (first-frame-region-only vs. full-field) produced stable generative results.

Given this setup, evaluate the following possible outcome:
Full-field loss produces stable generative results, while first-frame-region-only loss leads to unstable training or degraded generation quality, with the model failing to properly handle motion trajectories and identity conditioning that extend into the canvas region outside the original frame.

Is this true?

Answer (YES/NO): YES